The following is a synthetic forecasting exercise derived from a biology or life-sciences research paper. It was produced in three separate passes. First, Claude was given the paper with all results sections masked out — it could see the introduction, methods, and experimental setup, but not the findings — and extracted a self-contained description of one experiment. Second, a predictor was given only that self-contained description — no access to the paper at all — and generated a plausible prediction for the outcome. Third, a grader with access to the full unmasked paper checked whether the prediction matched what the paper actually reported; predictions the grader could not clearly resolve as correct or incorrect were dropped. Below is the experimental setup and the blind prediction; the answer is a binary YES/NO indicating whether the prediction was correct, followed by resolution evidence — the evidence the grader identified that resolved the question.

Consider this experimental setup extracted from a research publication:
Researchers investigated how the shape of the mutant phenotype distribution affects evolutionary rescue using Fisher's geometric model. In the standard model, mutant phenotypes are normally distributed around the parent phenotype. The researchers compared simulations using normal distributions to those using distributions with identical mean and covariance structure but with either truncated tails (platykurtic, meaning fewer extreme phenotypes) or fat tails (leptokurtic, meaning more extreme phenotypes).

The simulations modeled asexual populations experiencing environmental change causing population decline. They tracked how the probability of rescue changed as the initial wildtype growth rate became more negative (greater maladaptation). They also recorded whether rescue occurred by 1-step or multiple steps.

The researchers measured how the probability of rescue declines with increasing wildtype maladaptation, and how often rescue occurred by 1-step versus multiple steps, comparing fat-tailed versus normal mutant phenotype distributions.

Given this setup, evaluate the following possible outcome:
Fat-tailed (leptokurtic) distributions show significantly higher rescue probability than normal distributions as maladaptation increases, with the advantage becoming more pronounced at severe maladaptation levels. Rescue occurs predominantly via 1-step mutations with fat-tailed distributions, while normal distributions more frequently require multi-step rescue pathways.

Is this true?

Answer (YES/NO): YES